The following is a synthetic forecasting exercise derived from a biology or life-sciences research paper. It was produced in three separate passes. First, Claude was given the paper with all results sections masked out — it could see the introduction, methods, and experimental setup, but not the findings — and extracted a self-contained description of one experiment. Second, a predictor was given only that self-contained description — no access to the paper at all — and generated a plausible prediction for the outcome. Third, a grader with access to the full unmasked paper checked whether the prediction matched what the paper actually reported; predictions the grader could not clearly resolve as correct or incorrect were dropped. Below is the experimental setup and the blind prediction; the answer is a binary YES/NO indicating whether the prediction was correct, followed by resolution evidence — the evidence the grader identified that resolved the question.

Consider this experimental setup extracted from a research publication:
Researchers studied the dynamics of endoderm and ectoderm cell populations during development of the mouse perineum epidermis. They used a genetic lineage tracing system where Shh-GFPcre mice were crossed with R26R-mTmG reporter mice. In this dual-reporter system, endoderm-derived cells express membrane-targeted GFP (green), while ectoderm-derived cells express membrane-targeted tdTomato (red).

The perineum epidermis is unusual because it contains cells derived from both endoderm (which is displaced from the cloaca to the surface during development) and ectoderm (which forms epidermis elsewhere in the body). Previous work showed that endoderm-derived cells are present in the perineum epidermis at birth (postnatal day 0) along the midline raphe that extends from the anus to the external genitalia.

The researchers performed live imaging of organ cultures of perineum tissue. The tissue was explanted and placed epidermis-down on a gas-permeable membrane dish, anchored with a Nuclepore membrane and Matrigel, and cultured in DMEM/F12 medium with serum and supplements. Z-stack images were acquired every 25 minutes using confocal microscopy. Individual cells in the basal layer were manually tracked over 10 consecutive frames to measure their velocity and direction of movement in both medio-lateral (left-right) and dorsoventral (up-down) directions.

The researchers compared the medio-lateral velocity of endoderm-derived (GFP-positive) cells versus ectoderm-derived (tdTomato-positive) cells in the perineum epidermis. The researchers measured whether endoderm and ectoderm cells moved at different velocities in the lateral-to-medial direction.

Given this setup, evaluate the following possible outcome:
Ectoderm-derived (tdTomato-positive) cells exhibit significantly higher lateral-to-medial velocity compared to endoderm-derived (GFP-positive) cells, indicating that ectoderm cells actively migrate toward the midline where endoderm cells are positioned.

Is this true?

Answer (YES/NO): YES